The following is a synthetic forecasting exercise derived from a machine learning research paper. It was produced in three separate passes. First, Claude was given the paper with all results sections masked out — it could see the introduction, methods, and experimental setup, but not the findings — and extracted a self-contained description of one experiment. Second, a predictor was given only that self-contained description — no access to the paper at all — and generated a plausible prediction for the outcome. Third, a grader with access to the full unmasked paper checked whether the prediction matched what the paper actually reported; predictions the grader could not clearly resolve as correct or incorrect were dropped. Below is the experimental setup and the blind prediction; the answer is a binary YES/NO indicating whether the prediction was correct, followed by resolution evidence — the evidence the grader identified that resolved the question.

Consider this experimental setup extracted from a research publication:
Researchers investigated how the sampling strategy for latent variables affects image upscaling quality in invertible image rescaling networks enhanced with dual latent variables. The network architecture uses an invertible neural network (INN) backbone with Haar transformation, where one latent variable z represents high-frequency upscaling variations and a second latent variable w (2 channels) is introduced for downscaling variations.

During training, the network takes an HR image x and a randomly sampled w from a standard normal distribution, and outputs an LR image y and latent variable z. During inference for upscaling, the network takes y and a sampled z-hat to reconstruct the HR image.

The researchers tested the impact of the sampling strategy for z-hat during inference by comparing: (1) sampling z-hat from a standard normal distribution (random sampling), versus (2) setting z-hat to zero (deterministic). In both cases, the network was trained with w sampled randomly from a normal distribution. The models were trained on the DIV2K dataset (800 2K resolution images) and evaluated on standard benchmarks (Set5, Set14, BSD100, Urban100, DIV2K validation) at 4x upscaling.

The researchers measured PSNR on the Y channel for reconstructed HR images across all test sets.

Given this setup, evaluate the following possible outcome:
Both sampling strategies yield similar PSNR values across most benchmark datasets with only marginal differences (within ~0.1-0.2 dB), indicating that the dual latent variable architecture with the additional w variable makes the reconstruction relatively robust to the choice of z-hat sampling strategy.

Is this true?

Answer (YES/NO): NO